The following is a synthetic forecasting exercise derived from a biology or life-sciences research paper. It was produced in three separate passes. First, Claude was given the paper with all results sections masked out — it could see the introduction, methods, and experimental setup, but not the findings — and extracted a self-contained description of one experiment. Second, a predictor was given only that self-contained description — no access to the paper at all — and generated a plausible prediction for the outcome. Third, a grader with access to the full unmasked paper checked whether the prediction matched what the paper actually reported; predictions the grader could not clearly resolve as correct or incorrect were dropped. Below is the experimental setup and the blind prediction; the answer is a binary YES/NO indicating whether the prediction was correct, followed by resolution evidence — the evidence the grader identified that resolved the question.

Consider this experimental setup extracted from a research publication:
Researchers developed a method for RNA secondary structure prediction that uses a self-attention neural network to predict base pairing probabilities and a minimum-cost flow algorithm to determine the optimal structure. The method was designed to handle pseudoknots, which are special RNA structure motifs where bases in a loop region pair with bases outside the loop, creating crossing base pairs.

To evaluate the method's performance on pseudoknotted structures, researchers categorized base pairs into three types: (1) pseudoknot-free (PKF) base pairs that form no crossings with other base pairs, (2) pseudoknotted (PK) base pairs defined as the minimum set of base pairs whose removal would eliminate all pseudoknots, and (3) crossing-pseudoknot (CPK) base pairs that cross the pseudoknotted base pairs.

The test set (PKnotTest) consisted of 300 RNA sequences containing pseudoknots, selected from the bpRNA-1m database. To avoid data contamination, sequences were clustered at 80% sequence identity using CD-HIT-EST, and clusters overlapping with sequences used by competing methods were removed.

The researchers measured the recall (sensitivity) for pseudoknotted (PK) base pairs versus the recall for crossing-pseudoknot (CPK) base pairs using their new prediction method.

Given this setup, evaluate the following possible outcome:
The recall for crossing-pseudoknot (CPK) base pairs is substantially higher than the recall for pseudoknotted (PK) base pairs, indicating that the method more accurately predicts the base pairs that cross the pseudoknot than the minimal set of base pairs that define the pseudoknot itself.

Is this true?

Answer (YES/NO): NO